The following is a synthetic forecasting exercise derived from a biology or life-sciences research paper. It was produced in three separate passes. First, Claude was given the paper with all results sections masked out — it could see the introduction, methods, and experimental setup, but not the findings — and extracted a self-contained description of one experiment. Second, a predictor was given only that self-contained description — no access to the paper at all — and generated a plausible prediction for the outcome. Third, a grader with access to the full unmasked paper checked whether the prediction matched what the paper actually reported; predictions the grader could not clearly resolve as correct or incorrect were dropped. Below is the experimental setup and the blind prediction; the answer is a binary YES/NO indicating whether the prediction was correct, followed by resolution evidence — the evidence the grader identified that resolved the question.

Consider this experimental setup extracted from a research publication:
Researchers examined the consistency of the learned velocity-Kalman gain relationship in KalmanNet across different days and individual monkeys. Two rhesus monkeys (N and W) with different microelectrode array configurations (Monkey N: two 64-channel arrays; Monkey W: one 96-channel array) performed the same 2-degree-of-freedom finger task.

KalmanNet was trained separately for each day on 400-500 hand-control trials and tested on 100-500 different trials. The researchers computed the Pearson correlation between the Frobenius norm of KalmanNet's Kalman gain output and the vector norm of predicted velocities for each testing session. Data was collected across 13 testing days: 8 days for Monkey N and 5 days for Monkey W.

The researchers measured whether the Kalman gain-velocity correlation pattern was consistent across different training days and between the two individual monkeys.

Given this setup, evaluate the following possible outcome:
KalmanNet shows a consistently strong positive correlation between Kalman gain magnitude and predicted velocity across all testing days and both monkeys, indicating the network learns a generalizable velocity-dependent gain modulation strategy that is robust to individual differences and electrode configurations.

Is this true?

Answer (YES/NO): YES